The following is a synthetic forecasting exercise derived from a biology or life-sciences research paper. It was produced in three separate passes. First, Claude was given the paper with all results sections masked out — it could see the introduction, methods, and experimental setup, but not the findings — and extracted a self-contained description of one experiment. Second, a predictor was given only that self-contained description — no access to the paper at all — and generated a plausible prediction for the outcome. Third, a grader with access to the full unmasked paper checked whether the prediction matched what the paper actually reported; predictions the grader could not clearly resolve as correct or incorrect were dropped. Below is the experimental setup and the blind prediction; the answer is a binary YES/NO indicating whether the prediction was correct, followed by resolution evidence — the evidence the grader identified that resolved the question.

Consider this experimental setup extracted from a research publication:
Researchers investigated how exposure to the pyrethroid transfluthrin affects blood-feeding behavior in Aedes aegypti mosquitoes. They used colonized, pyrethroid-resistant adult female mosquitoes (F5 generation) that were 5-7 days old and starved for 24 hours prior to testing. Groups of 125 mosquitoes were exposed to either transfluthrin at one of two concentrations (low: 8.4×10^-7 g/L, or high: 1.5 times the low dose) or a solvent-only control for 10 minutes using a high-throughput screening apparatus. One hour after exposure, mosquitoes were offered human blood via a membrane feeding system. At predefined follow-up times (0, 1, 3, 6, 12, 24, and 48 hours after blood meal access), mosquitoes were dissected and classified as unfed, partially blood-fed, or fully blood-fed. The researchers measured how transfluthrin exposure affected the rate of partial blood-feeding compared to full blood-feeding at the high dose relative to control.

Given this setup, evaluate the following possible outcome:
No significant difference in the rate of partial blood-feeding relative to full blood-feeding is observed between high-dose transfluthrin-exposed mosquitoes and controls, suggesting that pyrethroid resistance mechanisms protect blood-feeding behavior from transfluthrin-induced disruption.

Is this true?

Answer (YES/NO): NO